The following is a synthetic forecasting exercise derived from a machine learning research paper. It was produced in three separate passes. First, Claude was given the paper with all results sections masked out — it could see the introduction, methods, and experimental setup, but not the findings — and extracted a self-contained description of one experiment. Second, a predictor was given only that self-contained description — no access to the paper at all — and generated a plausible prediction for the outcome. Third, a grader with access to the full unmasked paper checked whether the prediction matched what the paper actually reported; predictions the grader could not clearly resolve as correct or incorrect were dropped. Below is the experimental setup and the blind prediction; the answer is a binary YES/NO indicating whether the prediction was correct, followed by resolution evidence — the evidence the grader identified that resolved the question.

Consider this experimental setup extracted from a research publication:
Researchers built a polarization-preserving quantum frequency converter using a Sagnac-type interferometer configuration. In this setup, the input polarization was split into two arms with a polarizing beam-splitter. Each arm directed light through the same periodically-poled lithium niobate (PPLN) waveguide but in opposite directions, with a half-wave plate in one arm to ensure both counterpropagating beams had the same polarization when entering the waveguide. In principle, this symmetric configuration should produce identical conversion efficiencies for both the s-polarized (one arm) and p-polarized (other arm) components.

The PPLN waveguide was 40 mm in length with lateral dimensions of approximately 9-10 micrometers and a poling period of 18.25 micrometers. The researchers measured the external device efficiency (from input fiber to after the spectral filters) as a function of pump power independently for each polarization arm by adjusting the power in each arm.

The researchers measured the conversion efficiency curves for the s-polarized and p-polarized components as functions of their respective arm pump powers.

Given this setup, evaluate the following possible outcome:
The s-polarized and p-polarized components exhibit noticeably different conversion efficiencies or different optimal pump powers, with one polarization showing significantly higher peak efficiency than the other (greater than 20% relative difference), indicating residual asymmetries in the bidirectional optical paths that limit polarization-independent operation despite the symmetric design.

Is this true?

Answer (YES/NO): NO